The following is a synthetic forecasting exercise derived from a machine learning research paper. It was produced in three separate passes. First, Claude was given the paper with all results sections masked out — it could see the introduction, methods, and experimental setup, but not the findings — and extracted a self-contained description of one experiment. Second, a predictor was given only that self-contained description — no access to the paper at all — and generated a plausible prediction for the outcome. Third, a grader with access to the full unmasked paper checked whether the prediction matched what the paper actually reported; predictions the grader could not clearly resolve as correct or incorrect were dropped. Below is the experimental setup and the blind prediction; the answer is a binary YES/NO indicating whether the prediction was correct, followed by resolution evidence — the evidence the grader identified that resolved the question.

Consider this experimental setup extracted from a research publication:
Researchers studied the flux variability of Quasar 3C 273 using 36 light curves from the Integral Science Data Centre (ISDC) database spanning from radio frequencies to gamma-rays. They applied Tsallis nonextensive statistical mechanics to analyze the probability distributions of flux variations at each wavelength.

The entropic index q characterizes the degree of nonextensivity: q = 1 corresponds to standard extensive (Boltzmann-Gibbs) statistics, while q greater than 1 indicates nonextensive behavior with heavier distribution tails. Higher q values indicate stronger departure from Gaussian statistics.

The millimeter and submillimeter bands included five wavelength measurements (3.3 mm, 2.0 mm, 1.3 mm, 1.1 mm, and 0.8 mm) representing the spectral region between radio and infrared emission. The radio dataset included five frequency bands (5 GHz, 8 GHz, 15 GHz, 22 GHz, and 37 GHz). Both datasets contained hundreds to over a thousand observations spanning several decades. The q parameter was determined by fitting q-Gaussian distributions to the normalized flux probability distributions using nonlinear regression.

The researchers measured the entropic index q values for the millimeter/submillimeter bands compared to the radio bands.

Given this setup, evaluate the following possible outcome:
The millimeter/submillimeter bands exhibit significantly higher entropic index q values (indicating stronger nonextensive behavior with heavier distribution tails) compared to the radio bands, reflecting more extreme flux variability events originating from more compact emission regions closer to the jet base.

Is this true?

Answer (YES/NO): YES